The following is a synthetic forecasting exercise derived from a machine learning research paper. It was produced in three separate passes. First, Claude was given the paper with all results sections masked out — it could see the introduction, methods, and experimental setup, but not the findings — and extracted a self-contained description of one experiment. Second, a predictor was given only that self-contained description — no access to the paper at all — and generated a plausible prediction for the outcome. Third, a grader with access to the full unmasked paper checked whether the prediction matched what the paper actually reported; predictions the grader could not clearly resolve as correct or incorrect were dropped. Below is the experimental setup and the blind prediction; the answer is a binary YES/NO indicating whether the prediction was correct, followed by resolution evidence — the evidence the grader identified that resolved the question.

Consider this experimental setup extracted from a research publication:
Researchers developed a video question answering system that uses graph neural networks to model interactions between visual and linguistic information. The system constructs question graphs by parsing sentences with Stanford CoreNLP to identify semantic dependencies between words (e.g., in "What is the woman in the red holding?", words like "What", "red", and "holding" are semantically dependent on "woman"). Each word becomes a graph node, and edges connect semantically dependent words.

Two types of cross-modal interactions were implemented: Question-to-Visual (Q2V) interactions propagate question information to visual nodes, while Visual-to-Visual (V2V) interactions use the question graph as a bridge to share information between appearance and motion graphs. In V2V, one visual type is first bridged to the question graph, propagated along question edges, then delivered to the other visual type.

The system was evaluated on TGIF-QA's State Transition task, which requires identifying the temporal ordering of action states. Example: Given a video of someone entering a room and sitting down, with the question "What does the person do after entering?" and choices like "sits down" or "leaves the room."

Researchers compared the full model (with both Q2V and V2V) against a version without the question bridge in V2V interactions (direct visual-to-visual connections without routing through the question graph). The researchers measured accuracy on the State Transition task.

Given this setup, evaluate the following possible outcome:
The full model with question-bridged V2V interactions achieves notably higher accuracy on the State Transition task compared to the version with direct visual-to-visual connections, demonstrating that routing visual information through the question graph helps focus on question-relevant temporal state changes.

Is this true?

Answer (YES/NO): YES